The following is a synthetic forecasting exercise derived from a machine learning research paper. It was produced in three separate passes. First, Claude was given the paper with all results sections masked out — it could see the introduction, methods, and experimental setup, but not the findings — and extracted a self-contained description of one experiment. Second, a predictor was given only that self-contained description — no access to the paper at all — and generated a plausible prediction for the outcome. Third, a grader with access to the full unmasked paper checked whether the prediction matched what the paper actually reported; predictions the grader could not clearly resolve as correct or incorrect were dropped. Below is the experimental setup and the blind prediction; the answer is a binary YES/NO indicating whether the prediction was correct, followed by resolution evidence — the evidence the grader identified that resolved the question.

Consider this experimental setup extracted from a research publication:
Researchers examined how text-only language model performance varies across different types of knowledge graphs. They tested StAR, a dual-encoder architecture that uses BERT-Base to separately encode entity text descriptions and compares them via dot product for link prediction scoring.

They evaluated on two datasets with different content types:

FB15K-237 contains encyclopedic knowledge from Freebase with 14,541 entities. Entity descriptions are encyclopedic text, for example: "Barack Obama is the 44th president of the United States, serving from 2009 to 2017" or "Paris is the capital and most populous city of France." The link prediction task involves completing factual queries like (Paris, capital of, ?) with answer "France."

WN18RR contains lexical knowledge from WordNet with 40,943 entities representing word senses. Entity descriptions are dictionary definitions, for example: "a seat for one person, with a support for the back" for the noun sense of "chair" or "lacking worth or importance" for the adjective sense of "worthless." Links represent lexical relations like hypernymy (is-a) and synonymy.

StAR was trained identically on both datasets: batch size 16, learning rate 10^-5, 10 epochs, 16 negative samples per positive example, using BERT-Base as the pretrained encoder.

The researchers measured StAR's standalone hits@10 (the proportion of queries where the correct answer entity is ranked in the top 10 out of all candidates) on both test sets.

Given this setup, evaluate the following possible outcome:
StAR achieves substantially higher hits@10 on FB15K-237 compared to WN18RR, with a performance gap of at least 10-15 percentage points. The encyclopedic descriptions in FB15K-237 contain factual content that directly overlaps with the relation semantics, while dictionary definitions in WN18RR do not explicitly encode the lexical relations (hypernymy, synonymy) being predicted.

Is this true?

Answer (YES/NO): NO